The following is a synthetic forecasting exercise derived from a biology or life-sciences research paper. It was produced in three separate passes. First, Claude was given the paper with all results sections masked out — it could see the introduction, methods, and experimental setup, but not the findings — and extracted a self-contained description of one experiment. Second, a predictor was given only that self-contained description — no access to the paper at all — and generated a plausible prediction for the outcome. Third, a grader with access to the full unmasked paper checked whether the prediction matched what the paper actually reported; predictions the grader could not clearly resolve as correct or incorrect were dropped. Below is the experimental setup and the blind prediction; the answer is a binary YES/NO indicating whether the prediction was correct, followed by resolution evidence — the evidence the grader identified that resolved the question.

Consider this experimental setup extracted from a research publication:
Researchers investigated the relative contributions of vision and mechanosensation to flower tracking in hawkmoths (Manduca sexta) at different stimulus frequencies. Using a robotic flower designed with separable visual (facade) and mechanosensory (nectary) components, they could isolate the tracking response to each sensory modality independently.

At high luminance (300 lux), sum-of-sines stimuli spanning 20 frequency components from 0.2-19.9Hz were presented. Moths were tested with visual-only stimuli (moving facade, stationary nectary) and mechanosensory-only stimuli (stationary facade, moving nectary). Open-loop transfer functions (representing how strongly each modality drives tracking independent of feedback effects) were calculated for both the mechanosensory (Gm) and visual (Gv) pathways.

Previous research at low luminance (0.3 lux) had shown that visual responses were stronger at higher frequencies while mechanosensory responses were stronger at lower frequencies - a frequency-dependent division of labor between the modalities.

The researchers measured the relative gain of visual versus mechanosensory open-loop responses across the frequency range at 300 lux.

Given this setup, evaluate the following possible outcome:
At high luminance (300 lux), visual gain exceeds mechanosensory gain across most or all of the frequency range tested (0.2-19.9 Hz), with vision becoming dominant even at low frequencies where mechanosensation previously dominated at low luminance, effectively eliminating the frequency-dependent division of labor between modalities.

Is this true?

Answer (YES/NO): NO